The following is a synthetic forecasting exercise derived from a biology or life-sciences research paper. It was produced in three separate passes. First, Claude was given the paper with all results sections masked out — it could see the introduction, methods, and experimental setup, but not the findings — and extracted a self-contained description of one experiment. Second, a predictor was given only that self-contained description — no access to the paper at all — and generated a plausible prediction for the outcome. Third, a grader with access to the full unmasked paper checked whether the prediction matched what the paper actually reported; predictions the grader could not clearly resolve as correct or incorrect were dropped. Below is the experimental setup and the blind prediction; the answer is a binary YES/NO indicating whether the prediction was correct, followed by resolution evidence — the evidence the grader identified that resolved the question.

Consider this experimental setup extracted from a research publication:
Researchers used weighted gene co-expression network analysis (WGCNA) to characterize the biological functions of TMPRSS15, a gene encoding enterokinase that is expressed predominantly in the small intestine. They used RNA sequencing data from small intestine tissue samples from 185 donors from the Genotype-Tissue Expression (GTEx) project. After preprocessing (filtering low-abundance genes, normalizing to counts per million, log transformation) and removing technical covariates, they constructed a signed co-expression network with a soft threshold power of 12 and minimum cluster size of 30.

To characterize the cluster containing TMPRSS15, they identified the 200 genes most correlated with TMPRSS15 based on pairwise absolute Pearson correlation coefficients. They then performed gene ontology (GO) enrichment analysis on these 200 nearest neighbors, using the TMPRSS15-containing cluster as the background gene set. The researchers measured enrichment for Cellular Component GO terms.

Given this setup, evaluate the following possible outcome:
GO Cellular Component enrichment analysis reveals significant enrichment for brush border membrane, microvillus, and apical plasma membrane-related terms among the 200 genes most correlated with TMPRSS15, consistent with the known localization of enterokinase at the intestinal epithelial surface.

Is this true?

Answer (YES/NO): YES